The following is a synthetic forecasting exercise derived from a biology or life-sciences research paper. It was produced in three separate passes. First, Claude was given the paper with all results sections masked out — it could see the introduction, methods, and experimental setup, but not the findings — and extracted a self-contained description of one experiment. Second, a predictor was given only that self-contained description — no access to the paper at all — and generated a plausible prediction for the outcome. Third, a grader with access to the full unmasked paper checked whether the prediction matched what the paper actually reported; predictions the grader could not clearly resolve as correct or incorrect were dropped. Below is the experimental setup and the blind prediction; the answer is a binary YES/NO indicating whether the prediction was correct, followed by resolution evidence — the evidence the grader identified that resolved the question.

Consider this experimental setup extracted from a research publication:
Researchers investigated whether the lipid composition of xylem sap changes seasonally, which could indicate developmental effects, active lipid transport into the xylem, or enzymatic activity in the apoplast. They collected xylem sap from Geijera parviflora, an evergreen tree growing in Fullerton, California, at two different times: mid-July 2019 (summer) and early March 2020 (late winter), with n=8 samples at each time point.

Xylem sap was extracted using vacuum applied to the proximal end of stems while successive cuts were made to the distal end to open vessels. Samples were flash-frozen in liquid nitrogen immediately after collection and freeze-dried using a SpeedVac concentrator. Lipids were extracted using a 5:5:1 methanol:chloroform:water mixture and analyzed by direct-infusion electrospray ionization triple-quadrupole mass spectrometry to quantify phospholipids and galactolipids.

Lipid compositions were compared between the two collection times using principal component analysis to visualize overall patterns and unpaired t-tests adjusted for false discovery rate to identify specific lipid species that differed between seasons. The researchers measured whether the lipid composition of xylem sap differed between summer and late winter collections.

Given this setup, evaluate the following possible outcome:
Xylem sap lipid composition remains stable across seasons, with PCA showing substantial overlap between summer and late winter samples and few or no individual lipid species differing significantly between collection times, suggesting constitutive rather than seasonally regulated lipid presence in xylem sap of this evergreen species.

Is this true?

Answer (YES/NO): NO